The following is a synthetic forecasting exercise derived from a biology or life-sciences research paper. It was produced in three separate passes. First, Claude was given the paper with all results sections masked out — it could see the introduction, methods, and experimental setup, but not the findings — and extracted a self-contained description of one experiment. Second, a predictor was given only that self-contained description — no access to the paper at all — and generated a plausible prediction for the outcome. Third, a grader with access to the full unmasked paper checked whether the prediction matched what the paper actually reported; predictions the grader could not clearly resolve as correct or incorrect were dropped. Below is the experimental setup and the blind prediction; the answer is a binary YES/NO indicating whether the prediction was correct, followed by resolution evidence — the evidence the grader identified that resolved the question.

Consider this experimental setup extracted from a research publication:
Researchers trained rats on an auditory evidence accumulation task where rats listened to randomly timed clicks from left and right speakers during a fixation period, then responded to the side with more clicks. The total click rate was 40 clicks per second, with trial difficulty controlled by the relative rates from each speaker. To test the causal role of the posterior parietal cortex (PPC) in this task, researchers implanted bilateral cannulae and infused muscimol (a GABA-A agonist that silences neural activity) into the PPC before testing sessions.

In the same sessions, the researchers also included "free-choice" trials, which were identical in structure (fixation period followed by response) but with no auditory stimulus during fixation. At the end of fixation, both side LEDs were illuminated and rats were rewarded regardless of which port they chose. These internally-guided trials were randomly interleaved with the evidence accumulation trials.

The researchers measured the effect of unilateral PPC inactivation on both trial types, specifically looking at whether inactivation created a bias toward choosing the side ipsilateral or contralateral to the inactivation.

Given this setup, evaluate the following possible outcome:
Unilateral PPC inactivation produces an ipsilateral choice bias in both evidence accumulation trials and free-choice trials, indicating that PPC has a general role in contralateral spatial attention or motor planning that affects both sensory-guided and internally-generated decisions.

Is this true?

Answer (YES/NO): NO